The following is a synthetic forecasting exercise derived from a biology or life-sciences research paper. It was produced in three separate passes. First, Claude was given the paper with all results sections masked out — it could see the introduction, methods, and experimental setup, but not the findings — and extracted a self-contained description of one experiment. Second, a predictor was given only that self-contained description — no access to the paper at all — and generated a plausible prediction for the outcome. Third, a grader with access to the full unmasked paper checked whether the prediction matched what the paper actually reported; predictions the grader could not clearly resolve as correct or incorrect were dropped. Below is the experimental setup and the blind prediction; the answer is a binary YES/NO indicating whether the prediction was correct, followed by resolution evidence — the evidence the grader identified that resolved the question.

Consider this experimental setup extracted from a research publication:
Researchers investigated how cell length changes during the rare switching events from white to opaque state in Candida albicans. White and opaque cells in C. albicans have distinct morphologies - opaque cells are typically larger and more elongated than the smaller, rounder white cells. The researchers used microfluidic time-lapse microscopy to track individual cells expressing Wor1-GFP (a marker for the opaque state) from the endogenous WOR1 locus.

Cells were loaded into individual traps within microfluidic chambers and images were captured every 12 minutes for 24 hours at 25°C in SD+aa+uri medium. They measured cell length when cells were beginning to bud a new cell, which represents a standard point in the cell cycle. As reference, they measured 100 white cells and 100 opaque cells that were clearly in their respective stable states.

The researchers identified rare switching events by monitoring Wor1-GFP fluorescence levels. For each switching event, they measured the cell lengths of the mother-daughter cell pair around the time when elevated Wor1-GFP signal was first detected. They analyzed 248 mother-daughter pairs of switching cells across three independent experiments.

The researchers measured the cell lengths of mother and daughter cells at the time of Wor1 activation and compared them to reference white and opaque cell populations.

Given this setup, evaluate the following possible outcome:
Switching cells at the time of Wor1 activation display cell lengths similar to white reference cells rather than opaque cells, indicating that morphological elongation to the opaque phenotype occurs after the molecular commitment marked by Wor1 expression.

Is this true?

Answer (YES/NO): NO